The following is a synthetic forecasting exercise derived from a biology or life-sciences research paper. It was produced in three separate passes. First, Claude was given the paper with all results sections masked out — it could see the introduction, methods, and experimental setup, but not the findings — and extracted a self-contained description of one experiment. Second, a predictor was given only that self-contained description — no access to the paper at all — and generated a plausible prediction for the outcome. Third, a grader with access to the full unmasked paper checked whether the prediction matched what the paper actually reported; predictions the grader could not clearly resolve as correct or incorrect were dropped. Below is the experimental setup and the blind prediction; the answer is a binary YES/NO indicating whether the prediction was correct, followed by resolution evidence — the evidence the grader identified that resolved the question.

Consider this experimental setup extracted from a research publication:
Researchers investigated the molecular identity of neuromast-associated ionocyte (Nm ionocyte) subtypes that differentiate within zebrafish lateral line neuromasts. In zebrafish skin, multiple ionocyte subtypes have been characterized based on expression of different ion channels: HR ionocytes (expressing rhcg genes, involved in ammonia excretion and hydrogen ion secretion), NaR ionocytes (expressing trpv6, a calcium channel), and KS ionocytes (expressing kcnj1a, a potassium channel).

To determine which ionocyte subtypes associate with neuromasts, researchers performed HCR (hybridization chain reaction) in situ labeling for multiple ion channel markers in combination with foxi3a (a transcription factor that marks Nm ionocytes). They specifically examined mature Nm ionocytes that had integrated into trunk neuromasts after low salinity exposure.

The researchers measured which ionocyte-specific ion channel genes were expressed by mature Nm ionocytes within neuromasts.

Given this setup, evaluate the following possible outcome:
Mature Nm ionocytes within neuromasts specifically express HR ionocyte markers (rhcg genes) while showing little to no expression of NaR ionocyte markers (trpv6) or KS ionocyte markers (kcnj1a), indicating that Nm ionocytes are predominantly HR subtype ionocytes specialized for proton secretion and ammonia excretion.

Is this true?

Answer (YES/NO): NO